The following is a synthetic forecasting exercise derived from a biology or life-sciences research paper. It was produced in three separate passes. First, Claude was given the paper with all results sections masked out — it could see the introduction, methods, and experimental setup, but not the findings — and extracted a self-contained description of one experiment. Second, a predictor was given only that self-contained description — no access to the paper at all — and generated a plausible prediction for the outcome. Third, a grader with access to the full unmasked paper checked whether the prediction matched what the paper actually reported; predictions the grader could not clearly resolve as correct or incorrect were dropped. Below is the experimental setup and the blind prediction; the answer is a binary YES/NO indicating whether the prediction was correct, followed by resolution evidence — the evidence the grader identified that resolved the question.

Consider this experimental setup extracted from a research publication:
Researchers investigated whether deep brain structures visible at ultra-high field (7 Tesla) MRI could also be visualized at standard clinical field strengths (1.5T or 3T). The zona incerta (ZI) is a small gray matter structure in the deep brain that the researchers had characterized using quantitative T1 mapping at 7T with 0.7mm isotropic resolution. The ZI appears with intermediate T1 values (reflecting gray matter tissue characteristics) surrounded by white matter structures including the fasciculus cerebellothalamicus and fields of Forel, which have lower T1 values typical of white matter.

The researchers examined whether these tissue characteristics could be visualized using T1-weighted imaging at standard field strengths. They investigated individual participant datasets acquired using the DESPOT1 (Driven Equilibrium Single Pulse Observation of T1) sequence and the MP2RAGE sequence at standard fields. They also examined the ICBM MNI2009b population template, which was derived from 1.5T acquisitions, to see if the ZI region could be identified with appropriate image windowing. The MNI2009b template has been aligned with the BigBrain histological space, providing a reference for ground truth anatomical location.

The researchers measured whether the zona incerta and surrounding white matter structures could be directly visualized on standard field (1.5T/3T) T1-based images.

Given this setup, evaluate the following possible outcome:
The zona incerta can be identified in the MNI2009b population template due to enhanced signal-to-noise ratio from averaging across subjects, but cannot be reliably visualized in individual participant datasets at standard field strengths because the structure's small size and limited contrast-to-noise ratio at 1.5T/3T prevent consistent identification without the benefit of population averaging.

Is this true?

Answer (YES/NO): NO